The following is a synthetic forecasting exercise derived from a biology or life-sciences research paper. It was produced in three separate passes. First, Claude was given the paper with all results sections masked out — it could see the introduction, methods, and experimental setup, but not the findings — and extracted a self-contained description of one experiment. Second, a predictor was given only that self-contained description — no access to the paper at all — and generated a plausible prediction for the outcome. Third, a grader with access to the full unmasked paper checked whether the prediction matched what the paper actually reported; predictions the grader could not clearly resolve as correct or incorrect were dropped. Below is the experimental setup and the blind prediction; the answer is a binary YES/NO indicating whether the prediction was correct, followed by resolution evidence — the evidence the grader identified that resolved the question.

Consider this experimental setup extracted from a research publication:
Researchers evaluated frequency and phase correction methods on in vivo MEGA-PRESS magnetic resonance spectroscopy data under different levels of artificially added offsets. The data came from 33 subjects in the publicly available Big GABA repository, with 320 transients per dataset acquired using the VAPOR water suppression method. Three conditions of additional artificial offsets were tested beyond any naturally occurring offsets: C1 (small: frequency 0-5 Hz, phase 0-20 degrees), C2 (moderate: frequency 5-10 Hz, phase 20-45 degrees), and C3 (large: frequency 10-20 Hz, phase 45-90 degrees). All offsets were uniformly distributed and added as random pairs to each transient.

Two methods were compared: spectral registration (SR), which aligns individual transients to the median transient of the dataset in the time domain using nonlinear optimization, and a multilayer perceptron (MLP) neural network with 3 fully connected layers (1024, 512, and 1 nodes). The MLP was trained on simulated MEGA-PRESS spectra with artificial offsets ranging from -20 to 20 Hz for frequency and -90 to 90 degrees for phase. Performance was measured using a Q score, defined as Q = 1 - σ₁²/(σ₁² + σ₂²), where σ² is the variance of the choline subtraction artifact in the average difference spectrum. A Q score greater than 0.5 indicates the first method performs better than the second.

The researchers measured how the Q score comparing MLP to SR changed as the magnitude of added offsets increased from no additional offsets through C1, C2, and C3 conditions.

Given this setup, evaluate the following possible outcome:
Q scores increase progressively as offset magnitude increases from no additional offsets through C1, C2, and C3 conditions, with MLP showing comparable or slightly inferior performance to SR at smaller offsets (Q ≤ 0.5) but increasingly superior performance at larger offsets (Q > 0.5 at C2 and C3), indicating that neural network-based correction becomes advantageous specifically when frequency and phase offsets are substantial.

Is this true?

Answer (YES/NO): NO